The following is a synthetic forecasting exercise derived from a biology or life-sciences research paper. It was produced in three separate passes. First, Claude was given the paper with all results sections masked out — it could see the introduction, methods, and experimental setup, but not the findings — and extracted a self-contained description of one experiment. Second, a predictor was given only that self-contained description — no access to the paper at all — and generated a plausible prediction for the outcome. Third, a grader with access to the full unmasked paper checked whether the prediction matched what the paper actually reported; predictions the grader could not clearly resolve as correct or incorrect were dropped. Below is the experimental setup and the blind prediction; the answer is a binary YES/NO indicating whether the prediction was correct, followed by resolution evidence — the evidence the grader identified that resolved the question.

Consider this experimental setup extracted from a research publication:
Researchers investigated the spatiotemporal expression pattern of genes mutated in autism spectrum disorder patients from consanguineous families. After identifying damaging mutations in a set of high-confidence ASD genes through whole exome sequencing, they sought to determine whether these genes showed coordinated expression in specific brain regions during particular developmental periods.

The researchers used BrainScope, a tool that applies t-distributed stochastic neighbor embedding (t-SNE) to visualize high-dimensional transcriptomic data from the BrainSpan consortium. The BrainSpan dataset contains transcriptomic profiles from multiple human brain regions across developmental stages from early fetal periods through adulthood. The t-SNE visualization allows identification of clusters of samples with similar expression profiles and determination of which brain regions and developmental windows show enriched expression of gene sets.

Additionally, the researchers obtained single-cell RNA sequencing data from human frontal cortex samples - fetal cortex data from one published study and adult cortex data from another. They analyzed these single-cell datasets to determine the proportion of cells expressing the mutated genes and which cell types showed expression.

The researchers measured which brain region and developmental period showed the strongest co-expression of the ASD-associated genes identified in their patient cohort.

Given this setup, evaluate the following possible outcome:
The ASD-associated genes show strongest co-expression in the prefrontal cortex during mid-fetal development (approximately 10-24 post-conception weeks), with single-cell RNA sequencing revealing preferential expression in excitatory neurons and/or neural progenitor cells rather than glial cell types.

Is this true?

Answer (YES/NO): YES